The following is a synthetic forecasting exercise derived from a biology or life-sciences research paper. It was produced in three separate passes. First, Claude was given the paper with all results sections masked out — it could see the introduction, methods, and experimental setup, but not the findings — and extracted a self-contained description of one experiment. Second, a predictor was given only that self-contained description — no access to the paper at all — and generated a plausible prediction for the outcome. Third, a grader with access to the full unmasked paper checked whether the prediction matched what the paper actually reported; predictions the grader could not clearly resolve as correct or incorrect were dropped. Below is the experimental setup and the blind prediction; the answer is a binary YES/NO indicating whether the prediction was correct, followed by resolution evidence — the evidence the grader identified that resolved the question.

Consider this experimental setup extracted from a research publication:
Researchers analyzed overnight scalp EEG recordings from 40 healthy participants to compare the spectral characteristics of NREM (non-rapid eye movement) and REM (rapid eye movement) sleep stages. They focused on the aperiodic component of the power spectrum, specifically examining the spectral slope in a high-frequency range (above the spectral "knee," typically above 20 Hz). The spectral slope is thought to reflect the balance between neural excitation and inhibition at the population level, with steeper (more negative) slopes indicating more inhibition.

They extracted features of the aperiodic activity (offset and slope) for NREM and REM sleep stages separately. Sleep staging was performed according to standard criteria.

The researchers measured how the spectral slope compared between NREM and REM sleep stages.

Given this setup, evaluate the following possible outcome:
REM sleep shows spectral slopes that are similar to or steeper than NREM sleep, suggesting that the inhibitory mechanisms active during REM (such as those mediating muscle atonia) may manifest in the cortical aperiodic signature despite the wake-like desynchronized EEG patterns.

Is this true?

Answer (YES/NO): YES